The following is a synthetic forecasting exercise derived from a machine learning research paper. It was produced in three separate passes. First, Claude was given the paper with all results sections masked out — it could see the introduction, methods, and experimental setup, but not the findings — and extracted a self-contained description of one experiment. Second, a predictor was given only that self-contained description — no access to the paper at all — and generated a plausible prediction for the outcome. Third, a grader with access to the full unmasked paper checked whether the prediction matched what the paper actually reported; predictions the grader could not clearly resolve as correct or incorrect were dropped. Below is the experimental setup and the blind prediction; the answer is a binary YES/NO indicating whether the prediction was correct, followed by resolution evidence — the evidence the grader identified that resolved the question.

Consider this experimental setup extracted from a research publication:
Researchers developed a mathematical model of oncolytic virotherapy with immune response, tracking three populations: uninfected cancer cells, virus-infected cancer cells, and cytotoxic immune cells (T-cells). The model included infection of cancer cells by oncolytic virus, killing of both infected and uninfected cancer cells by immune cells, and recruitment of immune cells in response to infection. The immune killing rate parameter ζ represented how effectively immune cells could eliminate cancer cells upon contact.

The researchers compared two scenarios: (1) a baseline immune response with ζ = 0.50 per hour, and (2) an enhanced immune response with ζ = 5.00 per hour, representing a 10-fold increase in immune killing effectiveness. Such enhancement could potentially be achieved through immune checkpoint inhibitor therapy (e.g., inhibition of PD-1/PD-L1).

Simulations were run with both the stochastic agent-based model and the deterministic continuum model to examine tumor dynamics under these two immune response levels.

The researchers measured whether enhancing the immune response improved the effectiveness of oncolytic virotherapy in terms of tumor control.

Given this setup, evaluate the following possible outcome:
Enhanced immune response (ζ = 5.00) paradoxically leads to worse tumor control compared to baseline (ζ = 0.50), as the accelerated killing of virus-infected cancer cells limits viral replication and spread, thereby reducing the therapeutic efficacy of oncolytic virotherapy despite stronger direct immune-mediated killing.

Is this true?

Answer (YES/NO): YES